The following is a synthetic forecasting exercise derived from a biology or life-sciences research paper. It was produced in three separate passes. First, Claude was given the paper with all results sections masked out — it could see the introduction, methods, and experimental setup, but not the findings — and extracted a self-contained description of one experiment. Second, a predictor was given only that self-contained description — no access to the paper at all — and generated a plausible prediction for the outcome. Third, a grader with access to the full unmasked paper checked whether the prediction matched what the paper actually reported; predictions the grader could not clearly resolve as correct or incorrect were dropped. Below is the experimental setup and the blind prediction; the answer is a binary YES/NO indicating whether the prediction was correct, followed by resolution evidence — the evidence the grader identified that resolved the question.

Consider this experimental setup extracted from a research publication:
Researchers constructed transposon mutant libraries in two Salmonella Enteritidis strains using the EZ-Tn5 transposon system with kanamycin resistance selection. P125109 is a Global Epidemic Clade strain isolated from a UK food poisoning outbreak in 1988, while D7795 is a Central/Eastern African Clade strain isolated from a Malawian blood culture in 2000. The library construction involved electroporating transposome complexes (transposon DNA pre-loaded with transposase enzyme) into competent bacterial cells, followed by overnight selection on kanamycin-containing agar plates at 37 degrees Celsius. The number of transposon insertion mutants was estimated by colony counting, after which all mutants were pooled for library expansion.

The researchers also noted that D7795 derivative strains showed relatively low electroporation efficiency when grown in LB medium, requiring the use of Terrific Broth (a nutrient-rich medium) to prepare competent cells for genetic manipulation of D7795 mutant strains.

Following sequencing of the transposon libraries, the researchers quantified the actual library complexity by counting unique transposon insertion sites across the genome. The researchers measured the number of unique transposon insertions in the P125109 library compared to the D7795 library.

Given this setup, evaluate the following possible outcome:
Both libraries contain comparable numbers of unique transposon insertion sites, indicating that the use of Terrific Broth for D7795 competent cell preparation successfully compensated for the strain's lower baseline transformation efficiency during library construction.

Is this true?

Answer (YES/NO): NO